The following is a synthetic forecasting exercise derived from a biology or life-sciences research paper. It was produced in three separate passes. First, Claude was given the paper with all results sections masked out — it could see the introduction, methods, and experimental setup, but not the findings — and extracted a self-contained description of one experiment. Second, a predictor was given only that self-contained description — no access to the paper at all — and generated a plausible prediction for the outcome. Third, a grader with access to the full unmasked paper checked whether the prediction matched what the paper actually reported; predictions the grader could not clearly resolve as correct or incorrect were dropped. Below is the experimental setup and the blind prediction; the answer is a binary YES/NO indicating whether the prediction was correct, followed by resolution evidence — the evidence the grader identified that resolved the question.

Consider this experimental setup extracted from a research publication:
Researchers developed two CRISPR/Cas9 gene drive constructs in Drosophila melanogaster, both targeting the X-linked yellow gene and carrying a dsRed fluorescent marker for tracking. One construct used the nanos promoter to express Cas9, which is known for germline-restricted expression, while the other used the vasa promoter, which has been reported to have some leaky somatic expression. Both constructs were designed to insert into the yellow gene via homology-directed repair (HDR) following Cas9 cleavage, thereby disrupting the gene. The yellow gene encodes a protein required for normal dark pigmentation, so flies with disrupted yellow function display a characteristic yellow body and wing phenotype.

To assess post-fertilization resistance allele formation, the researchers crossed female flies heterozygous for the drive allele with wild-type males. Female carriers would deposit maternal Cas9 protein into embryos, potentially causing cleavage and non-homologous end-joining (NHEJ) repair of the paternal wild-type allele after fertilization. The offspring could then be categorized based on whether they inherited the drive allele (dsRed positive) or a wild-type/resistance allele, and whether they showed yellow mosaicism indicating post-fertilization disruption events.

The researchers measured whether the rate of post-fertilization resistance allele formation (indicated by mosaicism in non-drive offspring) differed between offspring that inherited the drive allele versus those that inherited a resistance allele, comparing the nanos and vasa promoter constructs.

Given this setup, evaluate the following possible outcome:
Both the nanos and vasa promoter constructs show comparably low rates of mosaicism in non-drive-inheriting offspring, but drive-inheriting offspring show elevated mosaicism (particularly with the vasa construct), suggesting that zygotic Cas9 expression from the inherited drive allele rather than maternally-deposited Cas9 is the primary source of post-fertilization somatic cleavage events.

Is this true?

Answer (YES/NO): NO